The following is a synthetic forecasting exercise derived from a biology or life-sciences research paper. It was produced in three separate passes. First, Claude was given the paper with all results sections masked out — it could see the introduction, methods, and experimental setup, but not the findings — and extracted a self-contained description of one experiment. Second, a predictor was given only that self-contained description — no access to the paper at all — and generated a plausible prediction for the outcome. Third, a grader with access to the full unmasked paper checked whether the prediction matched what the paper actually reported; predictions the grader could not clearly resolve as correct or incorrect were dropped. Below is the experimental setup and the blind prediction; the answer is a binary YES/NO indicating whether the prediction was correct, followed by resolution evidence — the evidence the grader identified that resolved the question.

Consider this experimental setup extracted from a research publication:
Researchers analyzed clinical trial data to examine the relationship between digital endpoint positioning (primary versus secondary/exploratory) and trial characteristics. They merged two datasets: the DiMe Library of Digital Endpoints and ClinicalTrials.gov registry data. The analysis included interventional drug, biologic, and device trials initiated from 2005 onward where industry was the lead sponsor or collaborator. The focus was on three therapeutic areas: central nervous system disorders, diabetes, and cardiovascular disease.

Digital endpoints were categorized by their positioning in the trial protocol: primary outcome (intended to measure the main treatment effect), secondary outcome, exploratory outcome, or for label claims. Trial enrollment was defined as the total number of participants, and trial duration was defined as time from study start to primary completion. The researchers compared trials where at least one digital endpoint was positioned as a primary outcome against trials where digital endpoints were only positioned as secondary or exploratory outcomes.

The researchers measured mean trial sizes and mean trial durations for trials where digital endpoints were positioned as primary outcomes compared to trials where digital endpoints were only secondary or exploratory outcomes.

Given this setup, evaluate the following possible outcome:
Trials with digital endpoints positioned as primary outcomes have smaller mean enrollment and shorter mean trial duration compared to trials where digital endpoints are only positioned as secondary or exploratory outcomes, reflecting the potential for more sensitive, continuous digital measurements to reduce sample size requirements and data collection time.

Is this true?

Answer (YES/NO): YES